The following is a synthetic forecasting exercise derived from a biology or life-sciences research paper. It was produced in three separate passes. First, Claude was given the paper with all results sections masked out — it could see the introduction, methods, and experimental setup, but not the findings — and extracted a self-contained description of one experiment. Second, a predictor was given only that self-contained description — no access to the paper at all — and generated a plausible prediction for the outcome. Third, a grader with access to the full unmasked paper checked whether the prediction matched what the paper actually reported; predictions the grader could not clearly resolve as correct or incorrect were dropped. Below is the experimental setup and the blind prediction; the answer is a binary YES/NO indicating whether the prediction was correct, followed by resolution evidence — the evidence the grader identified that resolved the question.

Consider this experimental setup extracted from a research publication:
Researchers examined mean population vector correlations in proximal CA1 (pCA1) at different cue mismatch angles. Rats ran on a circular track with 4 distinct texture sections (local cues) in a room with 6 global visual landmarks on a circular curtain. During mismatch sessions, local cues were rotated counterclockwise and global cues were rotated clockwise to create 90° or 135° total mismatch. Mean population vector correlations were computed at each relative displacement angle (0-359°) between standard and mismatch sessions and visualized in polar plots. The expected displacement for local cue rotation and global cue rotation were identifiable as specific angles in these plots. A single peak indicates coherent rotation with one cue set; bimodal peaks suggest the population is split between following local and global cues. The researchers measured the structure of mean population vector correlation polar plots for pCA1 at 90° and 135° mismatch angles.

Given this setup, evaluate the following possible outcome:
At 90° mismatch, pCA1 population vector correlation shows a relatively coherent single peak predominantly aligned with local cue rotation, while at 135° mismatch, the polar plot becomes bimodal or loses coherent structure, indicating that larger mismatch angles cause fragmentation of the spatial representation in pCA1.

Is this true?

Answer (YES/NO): NO